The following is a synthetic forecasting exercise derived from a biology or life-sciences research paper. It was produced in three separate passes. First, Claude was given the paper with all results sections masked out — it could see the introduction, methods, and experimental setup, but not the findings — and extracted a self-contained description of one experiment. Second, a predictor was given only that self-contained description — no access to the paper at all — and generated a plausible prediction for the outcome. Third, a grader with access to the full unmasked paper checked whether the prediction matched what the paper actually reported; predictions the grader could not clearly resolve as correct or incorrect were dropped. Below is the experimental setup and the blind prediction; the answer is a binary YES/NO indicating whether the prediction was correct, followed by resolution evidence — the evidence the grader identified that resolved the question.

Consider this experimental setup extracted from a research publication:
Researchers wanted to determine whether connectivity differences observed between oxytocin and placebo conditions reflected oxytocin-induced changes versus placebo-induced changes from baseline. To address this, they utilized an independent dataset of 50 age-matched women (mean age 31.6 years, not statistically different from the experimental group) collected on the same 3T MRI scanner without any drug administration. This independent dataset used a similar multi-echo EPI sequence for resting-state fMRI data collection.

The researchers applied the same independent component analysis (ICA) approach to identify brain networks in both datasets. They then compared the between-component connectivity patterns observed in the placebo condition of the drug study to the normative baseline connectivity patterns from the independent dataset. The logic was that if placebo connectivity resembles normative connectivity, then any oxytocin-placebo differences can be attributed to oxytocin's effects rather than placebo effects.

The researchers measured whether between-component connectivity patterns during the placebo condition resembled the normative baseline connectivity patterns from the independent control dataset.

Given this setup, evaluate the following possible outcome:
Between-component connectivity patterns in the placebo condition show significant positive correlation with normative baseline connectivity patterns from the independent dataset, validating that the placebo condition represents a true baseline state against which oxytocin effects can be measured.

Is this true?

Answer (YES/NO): NO